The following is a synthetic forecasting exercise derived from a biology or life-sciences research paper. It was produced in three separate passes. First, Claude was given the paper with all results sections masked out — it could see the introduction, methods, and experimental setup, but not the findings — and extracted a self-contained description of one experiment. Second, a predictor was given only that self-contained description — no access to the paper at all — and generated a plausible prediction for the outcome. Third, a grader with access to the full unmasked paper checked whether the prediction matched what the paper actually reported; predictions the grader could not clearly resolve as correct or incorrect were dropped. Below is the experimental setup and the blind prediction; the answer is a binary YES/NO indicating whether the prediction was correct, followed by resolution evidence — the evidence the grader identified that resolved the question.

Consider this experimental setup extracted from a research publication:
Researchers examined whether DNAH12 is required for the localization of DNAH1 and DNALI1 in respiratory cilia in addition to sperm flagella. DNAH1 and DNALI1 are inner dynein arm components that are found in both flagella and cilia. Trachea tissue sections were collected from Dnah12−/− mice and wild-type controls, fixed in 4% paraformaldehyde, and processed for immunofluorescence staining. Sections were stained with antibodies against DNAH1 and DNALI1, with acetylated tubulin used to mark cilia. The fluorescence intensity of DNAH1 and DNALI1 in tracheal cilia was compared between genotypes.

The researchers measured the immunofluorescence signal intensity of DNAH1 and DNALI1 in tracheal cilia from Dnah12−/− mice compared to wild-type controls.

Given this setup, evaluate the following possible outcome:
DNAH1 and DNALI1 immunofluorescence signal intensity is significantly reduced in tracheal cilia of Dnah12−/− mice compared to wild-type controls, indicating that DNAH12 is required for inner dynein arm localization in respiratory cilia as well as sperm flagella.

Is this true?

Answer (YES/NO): NO